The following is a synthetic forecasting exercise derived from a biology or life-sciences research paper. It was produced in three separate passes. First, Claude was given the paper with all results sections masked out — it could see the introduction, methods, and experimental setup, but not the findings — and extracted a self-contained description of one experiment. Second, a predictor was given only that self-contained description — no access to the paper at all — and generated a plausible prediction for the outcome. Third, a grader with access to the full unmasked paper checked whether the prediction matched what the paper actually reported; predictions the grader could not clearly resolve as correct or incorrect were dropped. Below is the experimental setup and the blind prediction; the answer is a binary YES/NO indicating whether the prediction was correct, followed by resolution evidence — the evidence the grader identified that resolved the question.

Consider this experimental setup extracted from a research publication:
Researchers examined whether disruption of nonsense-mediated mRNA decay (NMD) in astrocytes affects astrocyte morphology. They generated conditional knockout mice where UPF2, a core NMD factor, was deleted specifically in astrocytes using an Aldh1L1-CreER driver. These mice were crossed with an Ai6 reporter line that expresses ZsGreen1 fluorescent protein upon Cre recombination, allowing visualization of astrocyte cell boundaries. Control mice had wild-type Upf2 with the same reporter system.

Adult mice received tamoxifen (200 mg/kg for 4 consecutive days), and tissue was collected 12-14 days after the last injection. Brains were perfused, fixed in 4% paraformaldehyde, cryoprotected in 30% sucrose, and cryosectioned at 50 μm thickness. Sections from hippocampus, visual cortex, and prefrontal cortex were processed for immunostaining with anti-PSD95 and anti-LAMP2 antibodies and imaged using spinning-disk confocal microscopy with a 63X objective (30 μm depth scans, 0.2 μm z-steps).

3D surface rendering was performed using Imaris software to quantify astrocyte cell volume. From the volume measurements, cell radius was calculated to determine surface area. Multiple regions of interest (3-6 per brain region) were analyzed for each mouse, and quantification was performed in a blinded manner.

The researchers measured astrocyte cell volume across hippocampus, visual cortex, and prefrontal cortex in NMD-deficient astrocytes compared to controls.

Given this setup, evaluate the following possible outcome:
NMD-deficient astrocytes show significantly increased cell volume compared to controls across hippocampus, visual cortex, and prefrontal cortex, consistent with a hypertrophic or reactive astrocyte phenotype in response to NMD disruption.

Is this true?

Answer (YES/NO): NO